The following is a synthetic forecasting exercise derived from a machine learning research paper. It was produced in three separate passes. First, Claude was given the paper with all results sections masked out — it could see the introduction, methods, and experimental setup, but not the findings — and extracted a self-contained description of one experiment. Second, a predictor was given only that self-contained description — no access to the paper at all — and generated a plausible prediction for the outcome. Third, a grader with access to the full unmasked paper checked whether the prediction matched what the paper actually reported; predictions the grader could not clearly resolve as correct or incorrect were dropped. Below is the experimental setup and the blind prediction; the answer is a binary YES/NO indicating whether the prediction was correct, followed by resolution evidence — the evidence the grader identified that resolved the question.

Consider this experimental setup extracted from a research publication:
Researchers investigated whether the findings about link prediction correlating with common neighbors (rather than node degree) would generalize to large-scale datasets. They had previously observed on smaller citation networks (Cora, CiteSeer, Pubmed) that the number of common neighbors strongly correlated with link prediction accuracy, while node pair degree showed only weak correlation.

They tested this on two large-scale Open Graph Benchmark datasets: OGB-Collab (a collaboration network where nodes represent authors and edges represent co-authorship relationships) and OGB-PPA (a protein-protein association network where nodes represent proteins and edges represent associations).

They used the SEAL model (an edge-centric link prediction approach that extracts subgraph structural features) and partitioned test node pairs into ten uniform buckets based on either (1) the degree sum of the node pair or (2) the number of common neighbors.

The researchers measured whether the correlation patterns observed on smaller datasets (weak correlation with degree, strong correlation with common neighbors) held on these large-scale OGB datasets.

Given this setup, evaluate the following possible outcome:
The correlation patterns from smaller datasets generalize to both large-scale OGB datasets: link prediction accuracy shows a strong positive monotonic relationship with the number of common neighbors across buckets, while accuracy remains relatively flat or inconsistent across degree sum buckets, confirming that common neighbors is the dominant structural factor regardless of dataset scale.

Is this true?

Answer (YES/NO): YES